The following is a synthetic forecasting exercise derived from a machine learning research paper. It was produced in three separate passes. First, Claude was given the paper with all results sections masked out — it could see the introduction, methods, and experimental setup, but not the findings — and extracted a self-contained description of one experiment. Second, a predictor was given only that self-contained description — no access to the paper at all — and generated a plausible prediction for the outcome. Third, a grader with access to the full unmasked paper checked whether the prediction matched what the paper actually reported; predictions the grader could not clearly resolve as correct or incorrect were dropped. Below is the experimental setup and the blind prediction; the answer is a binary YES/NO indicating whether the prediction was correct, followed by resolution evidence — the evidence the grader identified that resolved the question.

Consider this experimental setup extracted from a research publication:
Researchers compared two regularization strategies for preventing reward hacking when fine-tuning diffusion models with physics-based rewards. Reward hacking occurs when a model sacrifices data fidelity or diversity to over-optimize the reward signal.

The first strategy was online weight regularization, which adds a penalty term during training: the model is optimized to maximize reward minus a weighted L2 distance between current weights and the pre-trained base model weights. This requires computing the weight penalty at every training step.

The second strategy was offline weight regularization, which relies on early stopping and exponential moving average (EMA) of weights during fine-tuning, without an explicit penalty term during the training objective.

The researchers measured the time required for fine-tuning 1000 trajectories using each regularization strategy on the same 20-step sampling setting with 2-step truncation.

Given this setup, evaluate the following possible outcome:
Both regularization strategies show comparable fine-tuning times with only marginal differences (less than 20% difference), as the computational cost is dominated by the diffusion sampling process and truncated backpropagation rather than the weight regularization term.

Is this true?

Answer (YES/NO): NO